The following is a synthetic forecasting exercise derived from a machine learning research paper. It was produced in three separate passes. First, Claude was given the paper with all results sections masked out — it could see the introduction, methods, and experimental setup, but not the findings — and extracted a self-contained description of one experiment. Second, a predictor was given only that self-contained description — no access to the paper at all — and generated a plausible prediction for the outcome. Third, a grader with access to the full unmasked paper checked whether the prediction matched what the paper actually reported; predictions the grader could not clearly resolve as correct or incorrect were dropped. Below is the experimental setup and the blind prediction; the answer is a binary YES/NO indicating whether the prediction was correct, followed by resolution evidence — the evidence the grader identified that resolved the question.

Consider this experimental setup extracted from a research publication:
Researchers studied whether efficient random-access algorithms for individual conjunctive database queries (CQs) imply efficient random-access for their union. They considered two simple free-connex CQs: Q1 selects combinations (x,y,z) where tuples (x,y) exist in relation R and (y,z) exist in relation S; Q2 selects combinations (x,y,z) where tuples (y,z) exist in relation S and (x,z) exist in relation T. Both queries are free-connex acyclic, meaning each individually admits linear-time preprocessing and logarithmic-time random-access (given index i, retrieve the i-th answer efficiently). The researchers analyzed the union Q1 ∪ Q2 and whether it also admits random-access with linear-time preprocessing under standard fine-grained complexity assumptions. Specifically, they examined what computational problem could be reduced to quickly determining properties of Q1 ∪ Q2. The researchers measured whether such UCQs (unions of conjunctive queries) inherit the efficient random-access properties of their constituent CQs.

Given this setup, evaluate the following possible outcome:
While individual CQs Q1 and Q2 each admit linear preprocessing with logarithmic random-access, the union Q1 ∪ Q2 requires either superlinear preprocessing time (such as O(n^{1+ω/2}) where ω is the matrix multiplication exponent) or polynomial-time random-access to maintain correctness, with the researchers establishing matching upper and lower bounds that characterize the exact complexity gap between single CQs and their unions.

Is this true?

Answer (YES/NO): NO